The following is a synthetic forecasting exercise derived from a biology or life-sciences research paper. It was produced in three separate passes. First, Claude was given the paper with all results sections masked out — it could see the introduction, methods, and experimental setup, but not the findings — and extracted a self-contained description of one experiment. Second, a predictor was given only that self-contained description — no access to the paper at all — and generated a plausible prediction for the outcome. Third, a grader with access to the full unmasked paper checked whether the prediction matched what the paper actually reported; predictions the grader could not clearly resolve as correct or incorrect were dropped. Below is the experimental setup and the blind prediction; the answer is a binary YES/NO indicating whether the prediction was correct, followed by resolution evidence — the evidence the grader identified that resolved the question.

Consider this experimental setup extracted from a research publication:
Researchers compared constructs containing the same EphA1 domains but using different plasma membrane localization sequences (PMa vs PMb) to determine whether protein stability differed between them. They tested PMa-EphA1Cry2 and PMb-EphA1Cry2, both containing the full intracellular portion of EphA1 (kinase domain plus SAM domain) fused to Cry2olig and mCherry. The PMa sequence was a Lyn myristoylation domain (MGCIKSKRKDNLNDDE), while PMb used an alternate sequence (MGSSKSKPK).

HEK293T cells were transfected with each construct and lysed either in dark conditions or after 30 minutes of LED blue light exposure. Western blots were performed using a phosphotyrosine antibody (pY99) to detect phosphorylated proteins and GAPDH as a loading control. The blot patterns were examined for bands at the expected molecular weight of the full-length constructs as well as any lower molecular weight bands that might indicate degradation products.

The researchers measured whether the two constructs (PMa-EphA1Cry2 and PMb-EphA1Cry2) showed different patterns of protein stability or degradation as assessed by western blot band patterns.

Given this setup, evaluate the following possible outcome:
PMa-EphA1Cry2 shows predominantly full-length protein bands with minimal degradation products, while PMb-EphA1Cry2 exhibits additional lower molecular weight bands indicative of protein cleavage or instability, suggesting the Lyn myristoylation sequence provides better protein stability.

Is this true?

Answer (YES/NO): YES